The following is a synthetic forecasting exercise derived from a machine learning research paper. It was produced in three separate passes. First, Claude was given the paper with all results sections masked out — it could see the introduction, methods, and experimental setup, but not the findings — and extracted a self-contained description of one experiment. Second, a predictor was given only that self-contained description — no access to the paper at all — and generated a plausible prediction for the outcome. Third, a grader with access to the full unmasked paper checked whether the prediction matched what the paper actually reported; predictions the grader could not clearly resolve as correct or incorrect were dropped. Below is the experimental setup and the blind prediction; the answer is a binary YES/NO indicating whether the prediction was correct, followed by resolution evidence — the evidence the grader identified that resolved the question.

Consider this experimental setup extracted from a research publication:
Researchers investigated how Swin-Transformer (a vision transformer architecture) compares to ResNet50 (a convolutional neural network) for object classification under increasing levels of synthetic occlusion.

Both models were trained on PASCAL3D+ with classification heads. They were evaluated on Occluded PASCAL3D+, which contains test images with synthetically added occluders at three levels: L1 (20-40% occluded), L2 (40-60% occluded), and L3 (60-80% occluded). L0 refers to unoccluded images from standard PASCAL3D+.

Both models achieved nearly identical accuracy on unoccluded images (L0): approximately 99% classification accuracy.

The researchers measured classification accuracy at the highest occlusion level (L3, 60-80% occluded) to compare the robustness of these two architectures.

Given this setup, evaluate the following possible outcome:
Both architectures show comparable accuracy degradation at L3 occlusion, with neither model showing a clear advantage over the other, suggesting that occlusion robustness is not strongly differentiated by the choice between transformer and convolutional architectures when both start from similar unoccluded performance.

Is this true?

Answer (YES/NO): YES